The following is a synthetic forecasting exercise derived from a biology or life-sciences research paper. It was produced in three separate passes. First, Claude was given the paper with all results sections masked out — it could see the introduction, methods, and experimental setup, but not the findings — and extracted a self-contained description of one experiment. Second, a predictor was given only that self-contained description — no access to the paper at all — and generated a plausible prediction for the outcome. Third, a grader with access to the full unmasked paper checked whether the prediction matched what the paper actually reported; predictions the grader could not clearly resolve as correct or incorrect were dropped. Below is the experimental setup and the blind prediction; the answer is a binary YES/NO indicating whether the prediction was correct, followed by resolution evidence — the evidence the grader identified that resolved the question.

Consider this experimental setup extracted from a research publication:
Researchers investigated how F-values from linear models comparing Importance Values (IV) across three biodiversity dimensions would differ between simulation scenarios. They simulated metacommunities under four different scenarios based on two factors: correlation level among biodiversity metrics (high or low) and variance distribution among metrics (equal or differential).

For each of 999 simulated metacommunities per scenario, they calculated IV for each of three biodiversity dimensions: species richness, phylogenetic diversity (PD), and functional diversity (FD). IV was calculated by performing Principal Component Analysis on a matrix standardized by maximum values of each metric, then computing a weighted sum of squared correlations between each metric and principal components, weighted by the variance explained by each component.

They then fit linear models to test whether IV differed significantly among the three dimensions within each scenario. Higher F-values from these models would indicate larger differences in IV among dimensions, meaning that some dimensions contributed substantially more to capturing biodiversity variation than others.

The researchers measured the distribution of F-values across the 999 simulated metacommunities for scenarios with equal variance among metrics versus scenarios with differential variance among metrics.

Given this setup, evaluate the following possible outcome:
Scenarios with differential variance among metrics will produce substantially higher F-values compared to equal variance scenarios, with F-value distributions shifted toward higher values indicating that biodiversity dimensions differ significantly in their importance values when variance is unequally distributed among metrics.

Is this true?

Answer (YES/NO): YES